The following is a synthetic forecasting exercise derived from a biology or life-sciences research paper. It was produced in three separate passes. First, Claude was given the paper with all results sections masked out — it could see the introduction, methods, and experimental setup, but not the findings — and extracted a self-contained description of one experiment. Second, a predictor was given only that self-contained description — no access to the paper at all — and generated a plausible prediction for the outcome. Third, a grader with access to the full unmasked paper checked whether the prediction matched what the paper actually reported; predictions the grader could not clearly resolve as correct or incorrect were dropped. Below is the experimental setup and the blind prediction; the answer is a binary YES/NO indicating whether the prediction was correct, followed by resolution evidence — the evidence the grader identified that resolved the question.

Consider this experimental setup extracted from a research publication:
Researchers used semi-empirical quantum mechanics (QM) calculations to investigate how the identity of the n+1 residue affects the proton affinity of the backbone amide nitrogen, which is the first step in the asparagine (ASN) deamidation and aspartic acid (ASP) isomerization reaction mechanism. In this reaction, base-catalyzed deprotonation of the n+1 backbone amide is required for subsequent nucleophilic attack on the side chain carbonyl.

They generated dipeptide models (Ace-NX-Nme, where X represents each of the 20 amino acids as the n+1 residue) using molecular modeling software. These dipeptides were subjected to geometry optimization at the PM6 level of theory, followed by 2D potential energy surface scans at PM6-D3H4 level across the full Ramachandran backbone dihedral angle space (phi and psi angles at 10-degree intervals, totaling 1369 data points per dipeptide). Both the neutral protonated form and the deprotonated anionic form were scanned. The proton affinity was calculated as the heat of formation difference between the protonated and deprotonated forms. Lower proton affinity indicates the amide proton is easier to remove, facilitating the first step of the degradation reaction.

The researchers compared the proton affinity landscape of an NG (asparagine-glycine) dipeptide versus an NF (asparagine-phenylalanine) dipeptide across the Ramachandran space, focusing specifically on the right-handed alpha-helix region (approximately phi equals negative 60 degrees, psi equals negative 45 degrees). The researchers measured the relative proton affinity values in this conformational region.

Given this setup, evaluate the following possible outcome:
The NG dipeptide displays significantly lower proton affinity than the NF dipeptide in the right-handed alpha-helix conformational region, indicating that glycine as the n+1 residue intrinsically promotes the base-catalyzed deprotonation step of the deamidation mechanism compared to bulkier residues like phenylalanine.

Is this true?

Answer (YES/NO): YES